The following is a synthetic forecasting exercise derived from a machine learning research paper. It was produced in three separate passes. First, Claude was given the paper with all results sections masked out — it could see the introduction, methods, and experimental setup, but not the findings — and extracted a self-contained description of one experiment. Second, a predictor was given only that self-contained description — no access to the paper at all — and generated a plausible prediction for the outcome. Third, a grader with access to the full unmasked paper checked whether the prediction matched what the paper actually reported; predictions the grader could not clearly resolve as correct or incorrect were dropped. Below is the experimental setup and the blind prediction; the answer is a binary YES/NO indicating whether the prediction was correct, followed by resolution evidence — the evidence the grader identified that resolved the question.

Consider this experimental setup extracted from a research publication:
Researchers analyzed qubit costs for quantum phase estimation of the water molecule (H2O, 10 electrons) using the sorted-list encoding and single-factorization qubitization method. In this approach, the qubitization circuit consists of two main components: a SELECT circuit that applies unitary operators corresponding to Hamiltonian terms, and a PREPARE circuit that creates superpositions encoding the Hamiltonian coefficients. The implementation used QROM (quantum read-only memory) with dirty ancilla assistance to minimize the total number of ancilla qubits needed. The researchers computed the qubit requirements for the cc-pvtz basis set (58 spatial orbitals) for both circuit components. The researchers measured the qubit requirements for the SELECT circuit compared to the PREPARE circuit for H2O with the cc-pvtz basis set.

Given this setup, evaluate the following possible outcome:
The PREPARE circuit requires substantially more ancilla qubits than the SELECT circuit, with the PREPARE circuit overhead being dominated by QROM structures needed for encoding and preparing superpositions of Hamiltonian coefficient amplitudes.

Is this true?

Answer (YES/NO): NO